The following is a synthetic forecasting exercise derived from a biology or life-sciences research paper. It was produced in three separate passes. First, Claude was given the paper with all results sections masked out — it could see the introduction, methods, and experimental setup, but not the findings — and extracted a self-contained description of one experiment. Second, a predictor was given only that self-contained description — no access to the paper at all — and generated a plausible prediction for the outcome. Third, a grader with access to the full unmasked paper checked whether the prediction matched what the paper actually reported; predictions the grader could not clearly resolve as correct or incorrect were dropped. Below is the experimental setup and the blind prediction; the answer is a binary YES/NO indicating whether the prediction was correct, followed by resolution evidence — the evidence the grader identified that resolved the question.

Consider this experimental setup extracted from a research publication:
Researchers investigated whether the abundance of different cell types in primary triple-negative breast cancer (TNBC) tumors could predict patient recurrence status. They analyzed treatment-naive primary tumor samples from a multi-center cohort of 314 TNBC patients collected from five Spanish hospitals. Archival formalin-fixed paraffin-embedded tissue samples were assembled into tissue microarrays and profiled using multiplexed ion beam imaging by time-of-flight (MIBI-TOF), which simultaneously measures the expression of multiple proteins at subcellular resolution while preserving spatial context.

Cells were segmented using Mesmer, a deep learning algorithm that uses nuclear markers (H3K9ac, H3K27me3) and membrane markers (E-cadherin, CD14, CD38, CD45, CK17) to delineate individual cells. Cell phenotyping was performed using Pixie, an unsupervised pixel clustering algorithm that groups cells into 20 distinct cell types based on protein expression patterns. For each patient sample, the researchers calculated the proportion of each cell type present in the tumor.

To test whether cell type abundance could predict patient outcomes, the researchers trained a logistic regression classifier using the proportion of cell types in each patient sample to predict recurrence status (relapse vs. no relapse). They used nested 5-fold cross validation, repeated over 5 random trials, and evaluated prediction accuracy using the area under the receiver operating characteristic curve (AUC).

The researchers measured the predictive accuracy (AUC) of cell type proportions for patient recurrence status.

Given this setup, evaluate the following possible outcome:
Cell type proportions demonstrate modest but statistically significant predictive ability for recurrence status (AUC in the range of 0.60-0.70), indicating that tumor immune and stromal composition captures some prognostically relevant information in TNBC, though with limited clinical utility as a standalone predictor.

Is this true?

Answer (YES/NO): NO